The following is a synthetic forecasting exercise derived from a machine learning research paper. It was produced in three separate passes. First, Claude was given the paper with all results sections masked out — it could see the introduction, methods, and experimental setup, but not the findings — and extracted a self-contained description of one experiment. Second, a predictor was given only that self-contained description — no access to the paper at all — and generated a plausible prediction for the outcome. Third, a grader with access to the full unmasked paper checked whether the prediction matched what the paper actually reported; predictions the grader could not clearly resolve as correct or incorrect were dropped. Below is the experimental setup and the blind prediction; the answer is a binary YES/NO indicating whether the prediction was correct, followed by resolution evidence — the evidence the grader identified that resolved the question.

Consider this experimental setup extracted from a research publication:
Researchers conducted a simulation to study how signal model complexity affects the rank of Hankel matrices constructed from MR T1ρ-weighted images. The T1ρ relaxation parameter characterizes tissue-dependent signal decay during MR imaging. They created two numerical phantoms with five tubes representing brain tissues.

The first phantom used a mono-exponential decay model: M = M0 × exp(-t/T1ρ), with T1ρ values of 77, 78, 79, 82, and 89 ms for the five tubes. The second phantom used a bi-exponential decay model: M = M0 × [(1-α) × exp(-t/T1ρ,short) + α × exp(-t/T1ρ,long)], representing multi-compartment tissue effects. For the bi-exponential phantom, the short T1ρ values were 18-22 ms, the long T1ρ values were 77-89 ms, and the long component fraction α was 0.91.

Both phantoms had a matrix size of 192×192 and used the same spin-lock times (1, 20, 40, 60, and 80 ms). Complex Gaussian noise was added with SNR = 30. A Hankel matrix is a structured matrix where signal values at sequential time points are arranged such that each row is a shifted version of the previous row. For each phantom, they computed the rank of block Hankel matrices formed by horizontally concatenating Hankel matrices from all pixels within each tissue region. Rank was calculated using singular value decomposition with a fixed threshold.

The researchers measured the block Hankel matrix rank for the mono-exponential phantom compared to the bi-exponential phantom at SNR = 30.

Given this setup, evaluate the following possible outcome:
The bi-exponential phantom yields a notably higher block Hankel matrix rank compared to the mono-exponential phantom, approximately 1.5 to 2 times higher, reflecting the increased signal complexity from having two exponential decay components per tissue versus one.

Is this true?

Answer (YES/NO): NO